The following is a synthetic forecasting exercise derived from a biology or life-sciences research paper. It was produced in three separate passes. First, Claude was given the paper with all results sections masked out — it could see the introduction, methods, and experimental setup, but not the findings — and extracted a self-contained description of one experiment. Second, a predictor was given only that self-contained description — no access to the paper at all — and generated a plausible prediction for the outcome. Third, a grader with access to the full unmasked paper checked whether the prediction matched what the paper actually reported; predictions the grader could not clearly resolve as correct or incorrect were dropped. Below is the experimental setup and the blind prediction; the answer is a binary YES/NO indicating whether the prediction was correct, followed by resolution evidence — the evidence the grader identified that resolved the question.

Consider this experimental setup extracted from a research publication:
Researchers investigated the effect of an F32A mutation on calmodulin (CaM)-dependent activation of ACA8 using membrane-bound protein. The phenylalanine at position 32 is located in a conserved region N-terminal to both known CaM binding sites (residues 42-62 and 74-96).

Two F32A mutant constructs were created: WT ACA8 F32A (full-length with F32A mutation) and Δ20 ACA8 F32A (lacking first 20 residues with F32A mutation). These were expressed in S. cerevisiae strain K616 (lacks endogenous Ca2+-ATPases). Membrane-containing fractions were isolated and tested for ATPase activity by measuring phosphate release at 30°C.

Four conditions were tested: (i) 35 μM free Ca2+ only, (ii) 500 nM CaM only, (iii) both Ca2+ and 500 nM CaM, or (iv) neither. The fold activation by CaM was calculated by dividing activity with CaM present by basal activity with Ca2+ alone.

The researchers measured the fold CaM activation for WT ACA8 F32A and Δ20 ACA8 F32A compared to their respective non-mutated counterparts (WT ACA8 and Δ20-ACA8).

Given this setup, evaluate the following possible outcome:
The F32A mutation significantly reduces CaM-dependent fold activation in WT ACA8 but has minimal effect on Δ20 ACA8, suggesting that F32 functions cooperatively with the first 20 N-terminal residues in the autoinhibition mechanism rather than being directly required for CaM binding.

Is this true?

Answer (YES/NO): NO